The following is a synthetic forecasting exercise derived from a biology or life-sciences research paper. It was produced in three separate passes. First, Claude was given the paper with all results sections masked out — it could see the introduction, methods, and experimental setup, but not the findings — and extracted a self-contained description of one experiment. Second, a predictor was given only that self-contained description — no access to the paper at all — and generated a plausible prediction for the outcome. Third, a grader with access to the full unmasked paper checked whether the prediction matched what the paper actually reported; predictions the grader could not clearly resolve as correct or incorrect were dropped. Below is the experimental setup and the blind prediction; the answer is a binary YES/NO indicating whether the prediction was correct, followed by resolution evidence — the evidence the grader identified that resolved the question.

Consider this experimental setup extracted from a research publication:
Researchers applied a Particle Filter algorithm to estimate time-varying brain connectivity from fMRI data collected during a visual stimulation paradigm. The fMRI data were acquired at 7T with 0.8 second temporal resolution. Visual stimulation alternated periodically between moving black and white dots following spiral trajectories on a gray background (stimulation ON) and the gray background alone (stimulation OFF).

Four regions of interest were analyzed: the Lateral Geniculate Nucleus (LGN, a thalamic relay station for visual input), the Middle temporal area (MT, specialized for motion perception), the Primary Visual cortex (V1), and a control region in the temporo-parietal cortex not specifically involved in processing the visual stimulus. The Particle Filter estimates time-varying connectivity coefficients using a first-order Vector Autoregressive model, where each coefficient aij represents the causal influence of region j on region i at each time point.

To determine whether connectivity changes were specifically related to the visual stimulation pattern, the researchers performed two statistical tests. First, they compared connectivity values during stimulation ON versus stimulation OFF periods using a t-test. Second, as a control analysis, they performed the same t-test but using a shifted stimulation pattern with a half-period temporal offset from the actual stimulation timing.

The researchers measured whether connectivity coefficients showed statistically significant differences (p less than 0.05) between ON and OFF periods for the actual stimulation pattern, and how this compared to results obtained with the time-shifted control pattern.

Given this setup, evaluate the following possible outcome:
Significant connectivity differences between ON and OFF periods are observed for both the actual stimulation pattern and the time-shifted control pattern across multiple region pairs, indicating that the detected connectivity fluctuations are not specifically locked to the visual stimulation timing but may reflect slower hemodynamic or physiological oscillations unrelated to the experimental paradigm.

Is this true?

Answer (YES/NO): NO